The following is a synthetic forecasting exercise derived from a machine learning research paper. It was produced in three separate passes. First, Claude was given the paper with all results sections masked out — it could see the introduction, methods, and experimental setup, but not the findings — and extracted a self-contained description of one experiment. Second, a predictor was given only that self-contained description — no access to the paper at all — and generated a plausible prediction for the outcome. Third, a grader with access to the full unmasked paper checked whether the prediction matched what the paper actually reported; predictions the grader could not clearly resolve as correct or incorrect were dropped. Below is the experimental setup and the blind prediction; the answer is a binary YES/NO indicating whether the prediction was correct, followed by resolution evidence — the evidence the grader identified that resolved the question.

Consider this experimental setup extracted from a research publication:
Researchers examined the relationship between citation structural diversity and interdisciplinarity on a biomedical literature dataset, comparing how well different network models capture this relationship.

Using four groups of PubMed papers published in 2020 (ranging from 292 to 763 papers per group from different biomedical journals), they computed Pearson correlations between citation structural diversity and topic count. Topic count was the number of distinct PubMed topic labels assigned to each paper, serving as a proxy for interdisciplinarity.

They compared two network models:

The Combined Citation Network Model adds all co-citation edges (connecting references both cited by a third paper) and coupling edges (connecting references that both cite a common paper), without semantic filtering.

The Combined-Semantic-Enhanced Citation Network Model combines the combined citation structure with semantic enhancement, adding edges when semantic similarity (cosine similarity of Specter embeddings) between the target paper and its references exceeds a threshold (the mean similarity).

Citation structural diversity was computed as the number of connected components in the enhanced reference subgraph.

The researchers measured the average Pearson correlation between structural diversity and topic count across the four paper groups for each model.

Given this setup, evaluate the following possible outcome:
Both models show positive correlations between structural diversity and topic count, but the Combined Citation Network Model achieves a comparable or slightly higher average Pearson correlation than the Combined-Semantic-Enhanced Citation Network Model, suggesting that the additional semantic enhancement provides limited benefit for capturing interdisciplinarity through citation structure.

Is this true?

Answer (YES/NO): YES